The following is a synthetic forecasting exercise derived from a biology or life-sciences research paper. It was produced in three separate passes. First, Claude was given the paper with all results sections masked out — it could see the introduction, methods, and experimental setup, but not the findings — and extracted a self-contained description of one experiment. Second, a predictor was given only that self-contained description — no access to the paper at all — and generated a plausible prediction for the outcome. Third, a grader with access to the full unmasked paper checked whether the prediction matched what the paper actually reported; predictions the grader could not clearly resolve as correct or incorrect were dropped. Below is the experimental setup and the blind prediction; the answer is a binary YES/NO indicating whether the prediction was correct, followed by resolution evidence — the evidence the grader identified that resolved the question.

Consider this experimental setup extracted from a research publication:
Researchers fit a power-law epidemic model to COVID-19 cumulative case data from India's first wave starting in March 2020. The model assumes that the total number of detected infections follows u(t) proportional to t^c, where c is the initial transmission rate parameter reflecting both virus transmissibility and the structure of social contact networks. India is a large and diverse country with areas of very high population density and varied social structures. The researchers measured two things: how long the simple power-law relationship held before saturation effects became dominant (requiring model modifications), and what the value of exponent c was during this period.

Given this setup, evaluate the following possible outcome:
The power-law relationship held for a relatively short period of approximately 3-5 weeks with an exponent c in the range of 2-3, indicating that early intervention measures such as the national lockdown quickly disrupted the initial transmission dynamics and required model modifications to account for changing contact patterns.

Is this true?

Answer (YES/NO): NO